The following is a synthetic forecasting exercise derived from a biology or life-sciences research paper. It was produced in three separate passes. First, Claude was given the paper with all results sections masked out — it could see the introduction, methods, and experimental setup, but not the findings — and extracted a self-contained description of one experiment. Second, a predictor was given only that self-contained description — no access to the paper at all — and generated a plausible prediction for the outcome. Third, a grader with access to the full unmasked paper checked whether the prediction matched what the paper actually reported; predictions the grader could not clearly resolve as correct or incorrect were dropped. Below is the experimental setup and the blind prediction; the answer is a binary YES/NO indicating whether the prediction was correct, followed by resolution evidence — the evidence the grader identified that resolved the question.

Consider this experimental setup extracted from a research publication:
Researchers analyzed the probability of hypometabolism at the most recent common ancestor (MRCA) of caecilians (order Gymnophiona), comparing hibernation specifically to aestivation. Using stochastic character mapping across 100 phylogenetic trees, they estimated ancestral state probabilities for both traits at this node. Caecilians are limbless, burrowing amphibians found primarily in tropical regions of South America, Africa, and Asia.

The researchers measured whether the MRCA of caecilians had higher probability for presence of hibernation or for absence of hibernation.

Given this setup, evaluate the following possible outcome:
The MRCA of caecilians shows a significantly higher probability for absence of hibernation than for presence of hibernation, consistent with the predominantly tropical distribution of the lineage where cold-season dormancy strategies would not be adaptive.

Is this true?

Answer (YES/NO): YES